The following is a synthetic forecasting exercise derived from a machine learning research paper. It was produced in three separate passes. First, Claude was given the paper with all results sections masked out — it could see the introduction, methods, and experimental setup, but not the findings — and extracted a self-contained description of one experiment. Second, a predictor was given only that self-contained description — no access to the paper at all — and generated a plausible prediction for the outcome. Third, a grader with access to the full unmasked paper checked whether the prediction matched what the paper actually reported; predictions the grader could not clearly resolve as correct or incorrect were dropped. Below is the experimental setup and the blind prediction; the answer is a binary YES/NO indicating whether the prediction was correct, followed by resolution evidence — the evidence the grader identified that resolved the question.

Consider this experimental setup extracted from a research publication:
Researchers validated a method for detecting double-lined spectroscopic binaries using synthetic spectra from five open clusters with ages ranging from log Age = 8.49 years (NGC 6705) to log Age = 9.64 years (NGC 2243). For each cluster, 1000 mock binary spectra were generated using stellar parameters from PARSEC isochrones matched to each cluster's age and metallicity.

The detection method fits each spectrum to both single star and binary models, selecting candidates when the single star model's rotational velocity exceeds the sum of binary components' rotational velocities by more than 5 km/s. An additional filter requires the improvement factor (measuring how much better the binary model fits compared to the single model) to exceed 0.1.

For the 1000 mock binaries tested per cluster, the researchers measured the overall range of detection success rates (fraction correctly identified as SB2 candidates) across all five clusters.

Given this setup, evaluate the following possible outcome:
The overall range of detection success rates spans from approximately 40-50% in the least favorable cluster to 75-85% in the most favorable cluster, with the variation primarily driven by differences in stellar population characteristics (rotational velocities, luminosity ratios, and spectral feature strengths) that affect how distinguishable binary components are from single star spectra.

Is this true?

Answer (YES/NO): NO